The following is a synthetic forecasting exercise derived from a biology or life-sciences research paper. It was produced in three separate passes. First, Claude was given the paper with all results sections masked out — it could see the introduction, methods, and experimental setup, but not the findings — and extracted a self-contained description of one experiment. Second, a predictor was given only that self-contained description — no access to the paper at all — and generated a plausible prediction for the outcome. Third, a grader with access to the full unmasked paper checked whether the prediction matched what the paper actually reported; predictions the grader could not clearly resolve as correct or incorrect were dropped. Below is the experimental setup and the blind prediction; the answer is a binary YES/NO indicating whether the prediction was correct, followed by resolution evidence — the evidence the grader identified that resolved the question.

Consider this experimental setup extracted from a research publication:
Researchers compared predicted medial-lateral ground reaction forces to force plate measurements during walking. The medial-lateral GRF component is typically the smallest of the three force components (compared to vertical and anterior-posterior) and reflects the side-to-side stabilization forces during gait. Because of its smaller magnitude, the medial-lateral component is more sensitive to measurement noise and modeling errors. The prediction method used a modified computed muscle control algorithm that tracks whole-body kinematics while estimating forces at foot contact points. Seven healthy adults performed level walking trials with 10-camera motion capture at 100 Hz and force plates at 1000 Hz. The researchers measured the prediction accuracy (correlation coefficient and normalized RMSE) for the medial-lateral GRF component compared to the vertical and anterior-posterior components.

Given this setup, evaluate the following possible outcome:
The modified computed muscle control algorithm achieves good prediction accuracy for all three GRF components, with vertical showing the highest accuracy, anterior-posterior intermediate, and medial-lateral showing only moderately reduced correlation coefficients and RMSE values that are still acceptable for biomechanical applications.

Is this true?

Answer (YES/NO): NO